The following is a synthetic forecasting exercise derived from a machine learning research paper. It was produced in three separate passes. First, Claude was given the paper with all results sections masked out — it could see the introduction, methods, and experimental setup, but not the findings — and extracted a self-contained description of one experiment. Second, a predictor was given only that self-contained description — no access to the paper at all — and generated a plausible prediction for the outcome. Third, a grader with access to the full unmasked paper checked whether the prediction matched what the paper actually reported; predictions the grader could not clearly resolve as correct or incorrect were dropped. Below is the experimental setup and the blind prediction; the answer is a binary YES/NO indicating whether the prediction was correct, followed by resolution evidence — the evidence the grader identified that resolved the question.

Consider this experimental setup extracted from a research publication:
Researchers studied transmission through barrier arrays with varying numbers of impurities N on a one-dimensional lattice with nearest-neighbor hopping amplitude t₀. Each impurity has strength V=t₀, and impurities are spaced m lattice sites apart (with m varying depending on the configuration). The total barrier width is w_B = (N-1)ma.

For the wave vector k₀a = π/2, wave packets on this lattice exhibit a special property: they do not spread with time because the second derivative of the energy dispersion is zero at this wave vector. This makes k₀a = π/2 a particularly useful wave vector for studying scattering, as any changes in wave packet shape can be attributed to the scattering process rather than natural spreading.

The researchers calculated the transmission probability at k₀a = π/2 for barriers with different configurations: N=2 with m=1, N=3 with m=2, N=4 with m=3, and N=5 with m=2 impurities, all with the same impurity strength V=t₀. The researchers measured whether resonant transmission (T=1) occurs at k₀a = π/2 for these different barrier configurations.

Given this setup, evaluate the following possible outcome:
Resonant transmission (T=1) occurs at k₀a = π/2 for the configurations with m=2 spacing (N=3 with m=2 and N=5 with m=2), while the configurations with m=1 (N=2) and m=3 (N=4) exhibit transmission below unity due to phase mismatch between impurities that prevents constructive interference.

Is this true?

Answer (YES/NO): NO